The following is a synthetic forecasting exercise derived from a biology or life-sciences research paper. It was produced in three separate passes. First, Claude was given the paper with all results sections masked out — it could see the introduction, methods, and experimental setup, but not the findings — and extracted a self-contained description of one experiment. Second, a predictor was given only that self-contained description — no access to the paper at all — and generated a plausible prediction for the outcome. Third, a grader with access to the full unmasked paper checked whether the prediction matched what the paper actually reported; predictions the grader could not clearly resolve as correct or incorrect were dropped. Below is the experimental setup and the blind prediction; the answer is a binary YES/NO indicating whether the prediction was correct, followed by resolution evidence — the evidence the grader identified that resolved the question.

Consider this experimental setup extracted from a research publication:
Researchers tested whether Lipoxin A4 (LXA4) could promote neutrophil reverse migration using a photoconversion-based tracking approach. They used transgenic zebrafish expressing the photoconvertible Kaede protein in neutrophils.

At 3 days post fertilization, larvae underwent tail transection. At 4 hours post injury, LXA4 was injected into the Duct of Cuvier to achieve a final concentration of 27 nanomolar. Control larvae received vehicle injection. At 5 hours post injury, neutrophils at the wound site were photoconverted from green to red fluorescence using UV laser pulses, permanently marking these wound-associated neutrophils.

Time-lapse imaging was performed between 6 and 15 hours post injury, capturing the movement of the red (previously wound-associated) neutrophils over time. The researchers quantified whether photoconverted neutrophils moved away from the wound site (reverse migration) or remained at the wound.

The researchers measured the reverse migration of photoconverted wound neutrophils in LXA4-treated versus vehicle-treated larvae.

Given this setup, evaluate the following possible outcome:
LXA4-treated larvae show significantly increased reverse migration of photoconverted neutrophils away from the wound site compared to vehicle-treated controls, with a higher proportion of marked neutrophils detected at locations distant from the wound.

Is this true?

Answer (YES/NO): YES